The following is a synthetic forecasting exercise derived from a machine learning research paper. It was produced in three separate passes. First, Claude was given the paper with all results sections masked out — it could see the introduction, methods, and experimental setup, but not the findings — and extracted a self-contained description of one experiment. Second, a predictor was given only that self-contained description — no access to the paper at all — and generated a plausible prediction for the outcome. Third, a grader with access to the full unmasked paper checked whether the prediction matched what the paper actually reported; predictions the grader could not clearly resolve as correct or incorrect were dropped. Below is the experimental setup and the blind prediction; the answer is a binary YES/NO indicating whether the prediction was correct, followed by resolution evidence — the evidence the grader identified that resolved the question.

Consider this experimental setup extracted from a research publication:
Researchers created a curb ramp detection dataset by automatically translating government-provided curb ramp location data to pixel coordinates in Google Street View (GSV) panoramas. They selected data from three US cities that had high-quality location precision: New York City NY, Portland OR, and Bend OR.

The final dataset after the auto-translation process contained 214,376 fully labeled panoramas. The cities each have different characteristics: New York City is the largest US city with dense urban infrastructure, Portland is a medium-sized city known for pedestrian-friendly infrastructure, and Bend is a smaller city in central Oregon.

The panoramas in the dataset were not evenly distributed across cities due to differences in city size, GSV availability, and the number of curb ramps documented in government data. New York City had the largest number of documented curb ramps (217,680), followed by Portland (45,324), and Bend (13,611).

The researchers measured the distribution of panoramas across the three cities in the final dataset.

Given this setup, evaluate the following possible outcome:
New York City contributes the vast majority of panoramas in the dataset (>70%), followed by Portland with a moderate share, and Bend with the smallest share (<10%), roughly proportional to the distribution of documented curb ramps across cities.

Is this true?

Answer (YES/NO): NO